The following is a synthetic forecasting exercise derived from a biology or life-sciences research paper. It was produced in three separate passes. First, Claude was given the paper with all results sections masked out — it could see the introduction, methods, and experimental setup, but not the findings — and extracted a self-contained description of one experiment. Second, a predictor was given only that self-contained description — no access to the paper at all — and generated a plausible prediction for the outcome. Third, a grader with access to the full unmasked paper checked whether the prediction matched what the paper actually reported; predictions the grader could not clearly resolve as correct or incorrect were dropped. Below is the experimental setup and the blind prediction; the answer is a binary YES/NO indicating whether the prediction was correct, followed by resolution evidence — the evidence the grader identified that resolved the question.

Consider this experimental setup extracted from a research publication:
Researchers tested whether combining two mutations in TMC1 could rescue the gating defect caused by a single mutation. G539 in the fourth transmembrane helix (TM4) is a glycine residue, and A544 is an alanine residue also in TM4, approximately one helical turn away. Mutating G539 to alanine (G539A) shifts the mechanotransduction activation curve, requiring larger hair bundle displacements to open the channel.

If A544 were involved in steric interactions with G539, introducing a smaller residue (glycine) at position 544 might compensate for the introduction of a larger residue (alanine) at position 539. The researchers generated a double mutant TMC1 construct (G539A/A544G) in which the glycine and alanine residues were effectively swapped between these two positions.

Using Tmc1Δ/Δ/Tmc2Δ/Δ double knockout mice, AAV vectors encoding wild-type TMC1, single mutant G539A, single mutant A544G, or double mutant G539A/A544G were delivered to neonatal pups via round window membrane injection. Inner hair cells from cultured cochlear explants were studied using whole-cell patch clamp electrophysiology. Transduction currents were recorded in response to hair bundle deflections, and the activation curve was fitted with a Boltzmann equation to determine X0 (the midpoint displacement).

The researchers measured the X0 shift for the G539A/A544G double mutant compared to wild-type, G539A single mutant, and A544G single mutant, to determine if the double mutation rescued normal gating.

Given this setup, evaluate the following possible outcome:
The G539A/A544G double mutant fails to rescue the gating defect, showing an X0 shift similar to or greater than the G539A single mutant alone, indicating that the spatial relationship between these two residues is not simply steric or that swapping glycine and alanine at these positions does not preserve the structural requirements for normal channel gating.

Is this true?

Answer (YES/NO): YES